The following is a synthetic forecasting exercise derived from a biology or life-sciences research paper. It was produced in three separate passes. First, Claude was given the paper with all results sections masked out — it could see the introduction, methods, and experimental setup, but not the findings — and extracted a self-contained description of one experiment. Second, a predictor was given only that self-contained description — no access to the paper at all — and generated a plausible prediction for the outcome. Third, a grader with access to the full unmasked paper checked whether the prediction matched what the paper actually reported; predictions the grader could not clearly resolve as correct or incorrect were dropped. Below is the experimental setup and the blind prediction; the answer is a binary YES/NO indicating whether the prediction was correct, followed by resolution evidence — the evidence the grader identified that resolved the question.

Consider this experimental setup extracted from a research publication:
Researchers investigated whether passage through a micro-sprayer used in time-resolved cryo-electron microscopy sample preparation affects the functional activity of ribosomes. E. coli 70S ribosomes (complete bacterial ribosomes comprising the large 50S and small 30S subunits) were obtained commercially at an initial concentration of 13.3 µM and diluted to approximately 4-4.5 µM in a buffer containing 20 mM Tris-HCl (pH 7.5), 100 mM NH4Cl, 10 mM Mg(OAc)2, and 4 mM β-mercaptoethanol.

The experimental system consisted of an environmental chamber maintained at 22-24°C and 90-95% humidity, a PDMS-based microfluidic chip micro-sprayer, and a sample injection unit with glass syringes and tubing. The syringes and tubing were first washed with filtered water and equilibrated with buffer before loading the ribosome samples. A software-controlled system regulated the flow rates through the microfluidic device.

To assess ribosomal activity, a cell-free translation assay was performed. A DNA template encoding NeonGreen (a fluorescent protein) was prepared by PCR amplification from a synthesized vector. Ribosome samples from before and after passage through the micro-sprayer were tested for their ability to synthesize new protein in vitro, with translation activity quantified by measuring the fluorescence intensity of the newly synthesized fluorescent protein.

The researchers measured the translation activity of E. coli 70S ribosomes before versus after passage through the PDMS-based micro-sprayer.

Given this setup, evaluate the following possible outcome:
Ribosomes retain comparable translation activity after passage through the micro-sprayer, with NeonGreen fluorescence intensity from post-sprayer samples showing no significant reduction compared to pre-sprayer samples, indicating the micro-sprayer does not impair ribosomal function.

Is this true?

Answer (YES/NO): NO